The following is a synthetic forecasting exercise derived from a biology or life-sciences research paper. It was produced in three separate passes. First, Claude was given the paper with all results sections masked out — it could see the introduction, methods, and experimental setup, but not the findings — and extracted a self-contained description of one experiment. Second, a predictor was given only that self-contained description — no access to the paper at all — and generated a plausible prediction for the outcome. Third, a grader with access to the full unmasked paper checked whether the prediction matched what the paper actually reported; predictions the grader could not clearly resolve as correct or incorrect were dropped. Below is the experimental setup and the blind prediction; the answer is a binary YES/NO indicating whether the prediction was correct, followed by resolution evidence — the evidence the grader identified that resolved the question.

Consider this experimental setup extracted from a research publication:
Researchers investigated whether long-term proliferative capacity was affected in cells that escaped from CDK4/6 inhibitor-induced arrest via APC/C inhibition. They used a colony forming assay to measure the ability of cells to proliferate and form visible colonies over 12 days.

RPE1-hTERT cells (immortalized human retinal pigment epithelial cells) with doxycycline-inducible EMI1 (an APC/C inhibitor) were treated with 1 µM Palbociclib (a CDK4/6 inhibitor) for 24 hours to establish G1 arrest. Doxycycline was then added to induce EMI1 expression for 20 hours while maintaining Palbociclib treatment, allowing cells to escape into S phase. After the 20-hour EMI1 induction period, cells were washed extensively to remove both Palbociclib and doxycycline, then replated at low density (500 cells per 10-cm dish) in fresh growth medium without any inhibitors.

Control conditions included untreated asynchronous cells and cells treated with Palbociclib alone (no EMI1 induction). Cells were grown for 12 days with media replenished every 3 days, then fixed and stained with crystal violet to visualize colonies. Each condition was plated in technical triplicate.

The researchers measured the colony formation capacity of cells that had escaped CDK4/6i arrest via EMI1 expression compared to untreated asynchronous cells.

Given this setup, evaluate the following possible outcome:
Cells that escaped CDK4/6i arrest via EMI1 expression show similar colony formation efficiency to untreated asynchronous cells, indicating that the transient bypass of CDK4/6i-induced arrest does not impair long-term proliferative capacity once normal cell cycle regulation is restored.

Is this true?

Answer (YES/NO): NO